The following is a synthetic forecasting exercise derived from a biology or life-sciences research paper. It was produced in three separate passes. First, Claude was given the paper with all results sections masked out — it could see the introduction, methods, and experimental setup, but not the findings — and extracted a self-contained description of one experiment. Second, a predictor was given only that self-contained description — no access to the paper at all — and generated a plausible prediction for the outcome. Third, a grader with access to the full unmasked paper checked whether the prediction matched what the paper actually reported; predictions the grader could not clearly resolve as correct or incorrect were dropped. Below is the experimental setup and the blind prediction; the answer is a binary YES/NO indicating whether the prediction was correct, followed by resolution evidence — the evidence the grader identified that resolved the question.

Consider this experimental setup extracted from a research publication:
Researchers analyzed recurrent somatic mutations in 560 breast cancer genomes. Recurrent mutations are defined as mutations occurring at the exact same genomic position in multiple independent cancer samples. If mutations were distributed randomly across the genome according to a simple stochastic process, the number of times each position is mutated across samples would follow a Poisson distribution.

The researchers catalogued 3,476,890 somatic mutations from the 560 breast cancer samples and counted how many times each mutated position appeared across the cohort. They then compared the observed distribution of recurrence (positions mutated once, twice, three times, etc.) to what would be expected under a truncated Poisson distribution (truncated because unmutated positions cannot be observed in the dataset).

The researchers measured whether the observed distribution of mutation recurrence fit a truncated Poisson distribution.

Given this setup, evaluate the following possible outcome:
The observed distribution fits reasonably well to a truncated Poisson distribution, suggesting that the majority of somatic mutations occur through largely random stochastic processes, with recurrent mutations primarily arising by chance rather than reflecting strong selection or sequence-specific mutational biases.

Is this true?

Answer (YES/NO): NO